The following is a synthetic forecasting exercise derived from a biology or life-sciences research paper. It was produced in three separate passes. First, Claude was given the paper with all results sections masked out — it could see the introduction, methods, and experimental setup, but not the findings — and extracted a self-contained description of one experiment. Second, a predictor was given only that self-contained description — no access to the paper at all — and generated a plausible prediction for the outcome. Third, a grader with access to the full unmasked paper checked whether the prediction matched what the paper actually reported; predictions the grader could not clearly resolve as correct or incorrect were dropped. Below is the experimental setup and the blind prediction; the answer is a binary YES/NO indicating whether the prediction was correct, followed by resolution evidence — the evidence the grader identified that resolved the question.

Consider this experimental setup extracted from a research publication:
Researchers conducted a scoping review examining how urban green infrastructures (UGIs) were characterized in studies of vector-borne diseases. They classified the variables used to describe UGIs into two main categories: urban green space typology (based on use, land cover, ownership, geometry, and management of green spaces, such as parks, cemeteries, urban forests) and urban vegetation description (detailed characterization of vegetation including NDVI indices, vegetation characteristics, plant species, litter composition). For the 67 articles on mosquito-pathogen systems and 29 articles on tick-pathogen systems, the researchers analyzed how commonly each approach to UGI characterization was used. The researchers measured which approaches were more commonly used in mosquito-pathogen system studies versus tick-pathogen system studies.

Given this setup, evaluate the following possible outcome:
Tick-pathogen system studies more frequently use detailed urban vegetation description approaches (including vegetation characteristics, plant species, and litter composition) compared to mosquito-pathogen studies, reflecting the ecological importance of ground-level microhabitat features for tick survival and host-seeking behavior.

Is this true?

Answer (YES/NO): NO